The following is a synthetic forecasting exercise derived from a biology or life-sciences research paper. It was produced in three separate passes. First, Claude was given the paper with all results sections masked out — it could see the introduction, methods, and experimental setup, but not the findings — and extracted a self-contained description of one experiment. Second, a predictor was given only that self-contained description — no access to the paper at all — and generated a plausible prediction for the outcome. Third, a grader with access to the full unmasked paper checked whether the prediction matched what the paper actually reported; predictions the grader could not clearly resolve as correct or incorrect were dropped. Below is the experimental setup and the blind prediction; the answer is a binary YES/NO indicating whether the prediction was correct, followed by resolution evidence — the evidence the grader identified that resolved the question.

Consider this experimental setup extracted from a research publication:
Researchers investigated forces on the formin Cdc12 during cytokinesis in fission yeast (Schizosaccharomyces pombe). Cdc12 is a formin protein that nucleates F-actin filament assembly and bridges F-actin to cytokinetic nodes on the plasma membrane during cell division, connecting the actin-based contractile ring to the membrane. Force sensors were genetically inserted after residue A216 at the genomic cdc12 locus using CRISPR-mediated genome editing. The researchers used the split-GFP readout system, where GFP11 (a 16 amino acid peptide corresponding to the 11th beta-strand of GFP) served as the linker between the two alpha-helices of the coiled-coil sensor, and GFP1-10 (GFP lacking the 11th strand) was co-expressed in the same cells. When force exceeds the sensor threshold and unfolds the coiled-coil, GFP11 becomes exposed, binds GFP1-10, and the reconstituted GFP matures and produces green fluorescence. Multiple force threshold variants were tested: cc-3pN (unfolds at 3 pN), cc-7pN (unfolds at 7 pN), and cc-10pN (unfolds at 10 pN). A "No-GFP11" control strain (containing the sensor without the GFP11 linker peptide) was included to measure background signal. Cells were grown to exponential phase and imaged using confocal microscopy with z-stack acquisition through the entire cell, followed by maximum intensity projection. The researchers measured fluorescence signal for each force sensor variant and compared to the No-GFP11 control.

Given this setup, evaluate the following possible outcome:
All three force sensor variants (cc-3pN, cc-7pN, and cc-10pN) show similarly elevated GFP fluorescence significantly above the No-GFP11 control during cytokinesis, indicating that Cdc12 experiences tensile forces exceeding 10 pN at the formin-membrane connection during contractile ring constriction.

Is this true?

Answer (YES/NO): NO